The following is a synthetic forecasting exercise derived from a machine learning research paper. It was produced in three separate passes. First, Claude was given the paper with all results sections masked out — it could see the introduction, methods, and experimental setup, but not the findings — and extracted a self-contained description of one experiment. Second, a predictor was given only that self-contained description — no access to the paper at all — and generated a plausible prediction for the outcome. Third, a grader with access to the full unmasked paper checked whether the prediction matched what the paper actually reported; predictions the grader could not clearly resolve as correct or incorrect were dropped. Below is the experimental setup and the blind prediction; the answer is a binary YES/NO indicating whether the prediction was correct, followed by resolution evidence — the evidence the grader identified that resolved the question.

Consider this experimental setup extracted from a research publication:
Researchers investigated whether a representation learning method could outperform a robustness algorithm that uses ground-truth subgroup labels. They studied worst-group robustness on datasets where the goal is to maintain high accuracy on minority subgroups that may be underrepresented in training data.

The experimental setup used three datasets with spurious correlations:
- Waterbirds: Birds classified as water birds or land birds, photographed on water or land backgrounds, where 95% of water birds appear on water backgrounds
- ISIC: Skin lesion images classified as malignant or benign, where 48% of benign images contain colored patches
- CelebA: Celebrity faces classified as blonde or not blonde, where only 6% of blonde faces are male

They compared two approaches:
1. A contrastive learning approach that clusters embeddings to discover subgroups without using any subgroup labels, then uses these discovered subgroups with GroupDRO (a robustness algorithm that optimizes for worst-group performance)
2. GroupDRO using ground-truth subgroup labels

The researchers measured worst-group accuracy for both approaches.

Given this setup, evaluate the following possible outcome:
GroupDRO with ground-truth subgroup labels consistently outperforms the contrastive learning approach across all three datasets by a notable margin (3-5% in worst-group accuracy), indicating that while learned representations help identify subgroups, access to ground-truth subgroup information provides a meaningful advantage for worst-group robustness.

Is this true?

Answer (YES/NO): NO